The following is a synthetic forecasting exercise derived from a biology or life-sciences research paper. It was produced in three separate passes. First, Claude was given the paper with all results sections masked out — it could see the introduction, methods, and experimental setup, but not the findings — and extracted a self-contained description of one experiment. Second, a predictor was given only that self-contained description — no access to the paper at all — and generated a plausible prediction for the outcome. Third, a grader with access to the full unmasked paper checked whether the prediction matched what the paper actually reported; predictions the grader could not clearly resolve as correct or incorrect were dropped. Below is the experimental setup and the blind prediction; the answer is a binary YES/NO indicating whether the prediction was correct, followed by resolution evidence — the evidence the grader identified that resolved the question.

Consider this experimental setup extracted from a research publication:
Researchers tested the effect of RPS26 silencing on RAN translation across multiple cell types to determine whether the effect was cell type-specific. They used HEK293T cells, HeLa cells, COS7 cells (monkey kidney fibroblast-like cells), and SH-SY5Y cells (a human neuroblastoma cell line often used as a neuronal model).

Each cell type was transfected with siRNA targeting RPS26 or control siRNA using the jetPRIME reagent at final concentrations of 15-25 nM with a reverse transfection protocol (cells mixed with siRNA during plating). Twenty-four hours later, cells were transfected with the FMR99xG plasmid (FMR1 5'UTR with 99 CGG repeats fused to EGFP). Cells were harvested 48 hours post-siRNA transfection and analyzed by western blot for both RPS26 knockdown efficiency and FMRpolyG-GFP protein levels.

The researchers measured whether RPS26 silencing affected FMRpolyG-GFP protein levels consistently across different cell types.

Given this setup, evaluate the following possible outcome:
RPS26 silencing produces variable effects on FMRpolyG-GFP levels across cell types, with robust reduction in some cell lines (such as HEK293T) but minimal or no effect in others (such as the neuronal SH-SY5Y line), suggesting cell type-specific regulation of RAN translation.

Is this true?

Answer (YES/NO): NO